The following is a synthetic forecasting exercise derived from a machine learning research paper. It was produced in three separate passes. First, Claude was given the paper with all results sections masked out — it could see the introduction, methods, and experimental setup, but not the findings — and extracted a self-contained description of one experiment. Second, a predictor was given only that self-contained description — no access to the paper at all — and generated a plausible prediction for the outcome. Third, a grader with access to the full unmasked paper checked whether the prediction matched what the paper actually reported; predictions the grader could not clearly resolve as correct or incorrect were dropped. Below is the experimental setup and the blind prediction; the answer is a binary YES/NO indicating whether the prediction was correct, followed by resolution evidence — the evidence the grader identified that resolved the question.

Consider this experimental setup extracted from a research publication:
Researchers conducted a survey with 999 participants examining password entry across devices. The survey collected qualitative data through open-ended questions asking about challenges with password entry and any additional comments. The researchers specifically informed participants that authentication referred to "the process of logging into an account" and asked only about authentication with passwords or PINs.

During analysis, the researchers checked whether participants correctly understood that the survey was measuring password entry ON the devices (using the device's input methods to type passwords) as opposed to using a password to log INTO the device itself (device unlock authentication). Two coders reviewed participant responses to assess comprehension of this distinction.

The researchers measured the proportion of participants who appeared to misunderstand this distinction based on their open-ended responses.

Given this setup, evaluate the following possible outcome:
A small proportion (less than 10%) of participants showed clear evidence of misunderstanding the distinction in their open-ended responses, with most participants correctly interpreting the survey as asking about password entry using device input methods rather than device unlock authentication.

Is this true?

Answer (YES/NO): YES